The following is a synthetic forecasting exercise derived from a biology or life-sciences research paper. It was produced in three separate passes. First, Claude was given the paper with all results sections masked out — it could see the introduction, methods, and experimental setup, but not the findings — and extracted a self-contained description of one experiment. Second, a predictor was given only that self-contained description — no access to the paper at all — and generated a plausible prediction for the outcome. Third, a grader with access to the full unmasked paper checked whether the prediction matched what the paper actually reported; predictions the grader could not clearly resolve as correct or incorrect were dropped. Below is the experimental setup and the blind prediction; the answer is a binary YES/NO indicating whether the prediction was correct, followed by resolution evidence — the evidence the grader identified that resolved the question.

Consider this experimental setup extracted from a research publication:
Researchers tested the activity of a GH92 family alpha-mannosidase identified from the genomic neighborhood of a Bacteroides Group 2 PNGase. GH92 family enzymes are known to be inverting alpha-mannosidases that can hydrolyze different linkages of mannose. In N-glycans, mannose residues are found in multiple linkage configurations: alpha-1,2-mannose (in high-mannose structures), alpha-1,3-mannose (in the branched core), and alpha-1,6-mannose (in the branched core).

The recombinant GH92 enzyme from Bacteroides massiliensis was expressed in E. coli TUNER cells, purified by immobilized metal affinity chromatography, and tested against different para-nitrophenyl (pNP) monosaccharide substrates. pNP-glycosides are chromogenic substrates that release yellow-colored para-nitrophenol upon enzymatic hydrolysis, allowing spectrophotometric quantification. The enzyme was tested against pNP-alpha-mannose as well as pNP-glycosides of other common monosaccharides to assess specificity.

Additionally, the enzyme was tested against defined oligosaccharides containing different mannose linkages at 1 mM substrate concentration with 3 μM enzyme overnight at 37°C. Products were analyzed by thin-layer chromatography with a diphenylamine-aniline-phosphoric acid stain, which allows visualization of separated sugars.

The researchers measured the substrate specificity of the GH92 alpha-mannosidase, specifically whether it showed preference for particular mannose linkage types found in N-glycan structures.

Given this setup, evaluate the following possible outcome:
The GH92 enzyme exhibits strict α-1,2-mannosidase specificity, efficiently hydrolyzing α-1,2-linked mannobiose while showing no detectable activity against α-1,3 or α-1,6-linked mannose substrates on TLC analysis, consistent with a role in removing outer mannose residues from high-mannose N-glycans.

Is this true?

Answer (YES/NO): NO